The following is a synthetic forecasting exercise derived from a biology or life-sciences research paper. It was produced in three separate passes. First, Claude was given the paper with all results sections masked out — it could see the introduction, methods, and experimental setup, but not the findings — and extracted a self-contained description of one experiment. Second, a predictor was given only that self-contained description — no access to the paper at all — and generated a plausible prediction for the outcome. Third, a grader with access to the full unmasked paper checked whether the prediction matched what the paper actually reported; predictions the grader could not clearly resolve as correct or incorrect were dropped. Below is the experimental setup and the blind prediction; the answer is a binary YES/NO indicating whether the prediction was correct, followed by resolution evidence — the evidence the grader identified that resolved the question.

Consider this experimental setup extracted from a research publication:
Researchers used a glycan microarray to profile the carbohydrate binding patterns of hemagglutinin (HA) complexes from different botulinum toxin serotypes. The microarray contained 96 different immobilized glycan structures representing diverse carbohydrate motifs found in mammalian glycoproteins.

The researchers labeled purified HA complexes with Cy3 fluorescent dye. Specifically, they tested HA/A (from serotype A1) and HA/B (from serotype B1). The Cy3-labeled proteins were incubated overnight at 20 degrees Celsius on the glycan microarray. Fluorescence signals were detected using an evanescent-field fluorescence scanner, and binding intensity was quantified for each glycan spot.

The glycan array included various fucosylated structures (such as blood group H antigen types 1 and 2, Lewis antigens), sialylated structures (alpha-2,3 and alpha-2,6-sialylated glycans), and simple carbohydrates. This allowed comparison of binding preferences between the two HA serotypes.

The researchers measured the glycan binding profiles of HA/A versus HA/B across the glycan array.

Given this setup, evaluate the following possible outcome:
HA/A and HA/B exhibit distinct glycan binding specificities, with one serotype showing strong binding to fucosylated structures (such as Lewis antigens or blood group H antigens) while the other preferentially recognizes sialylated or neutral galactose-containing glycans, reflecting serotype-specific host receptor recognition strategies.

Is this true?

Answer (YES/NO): YES